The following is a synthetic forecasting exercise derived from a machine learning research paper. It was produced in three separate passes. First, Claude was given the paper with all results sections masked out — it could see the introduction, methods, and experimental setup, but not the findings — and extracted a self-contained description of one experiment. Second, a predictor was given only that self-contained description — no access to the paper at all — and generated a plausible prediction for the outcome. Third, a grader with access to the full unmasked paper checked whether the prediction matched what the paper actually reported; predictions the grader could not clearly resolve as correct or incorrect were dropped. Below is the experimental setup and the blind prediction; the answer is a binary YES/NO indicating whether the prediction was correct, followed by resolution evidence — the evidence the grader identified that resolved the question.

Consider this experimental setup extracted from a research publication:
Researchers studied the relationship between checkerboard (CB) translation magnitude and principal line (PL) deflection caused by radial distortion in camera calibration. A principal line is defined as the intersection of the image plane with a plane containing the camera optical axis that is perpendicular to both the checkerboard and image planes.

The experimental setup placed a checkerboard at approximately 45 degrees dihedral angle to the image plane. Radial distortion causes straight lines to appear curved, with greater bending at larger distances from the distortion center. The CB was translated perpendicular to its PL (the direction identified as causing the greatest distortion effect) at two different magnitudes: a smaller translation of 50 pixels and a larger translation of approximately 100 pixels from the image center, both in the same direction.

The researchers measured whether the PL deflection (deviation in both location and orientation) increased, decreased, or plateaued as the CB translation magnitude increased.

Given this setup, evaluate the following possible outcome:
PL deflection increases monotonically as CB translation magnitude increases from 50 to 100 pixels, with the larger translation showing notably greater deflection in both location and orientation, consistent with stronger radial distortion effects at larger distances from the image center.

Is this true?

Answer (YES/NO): YES